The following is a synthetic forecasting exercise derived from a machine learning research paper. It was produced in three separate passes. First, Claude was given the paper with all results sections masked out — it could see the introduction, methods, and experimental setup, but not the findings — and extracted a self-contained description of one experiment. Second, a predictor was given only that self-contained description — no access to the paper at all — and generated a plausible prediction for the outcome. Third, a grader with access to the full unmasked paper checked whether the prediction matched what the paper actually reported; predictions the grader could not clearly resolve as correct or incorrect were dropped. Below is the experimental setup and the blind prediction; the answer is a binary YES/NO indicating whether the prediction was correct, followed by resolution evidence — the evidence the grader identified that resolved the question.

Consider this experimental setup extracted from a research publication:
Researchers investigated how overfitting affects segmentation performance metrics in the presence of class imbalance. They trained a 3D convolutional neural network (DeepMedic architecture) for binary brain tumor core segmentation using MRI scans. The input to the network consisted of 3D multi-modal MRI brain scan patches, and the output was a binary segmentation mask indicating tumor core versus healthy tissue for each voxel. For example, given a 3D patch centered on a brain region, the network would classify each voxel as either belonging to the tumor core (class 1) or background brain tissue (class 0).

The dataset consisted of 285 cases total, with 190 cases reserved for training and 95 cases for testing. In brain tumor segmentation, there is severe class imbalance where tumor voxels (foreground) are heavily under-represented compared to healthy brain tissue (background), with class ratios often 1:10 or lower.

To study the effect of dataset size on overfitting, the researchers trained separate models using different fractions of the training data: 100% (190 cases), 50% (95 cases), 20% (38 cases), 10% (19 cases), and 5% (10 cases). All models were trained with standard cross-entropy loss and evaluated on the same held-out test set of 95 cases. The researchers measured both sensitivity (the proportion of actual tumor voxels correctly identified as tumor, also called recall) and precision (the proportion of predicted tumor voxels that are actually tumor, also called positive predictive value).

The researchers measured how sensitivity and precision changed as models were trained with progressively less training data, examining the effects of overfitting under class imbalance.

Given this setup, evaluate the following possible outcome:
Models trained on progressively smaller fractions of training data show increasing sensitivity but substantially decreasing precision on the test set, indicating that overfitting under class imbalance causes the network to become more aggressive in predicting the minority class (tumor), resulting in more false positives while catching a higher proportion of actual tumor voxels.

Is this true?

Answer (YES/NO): NO